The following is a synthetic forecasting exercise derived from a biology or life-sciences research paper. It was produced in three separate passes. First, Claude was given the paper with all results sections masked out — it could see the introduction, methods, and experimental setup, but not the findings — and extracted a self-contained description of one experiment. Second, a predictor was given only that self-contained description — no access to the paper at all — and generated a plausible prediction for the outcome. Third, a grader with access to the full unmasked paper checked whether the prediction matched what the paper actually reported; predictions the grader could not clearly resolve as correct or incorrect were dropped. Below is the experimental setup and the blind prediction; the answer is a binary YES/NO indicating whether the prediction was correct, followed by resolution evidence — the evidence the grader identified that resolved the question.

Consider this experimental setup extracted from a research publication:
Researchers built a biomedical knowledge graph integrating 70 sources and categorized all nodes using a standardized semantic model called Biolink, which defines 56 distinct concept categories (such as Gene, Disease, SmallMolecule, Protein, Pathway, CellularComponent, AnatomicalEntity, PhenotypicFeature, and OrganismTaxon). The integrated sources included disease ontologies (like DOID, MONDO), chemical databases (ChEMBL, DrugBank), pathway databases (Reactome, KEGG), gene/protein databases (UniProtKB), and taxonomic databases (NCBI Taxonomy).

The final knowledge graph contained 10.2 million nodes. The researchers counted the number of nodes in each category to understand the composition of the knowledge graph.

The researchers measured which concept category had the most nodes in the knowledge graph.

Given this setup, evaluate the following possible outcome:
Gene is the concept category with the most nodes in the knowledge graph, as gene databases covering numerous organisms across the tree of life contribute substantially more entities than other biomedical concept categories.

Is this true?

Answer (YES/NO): NO